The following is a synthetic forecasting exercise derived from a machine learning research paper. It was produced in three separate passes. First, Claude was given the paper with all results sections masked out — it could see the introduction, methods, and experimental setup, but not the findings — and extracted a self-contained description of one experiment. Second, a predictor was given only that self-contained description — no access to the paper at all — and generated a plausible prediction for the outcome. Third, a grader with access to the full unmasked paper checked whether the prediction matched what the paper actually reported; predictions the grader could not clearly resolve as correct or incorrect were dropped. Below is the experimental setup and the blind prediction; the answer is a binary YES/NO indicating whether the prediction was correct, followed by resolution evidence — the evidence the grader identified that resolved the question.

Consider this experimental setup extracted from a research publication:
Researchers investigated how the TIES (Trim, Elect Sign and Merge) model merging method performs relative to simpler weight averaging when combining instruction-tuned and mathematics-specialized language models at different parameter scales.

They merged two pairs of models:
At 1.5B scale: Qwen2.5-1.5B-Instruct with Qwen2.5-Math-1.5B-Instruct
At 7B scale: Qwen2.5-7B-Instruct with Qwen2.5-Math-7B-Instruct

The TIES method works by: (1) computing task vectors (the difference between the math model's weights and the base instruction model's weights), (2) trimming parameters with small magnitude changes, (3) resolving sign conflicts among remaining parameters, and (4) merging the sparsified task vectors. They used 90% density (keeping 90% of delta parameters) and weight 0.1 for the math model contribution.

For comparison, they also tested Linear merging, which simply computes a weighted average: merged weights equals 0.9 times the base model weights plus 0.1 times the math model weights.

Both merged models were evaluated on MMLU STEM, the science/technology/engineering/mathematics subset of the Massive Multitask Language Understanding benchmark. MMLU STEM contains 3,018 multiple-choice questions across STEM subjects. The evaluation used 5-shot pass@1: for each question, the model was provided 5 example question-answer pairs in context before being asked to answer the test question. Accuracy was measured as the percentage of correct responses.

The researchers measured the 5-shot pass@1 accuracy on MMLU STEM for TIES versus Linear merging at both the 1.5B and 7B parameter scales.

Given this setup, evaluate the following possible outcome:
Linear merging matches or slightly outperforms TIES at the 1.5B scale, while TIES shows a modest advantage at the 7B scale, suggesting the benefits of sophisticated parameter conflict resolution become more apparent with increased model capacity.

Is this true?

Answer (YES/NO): NO